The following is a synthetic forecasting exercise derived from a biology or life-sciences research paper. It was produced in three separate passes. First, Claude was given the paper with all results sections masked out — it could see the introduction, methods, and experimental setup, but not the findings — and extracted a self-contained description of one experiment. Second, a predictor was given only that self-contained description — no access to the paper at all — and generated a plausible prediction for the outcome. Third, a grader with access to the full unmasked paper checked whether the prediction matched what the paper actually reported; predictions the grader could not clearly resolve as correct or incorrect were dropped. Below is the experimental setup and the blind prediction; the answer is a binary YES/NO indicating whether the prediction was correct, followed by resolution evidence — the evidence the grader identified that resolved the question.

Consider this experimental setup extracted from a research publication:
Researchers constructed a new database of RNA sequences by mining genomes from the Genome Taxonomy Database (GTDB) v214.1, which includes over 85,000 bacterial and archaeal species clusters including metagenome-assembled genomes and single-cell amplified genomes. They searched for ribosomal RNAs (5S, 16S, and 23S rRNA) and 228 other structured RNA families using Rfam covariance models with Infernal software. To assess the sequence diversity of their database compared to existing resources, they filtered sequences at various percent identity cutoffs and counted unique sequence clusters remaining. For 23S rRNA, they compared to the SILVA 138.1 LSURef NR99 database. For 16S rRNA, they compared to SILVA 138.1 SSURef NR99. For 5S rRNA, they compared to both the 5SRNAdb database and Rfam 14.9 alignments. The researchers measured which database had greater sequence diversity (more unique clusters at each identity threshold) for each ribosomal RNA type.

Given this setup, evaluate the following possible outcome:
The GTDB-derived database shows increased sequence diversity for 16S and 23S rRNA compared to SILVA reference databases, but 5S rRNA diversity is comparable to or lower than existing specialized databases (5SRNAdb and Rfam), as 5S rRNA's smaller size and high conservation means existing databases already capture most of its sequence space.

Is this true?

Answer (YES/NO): NO